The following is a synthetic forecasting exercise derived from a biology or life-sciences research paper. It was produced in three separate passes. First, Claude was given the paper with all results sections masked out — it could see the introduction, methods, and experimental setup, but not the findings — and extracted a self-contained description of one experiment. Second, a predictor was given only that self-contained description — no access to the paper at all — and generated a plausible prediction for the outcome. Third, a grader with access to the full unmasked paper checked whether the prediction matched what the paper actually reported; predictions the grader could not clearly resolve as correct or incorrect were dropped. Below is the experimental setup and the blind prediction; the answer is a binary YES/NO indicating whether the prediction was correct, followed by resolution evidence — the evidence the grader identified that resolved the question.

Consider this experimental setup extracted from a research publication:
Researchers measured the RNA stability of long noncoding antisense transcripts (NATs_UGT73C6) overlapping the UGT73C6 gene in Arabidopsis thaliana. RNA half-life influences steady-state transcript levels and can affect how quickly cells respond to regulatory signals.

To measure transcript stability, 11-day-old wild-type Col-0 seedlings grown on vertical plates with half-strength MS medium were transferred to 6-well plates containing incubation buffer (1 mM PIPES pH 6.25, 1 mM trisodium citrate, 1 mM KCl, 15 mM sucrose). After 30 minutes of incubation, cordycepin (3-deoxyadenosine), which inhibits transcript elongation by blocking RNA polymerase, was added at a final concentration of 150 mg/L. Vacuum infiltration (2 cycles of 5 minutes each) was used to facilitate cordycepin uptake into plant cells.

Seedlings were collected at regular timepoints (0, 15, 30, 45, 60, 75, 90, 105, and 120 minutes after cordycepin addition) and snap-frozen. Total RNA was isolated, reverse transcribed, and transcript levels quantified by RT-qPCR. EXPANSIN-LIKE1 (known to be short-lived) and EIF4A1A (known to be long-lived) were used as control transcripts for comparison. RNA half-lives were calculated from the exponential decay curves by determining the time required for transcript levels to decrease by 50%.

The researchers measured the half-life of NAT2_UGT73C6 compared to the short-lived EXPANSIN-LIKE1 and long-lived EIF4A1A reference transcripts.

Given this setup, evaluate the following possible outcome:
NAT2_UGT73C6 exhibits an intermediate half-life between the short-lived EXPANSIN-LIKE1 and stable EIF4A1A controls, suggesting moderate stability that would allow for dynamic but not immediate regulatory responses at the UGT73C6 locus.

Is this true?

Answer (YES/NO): NO